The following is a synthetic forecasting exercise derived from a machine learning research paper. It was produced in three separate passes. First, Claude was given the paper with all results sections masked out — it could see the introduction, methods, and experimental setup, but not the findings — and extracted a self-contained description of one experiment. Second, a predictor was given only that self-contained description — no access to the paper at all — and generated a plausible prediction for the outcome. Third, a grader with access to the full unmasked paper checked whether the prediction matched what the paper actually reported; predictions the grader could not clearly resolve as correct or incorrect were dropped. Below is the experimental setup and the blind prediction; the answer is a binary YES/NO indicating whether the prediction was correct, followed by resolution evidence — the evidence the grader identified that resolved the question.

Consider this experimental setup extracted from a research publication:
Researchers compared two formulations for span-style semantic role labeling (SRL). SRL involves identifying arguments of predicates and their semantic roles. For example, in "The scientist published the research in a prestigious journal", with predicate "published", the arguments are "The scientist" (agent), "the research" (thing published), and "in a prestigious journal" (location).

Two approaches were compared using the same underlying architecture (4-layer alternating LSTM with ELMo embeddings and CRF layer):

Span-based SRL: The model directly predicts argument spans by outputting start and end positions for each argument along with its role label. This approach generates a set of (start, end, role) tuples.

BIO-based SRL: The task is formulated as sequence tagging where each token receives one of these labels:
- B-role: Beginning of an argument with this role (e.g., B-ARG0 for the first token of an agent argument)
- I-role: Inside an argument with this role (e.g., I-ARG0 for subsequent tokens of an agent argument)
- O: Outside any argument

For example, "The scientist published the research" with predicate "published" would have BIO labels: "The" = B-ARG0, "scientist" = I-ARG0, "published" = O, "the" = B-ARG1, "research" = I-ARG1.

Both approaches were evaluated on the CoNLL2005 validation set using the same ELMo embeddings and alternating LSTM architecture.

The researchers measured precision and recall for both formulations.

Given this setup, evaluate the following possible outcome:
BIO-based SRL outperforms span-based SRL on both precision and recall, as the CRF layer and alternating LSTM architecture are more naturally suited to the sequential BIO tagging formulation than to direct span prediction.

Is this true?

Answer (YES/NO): NO